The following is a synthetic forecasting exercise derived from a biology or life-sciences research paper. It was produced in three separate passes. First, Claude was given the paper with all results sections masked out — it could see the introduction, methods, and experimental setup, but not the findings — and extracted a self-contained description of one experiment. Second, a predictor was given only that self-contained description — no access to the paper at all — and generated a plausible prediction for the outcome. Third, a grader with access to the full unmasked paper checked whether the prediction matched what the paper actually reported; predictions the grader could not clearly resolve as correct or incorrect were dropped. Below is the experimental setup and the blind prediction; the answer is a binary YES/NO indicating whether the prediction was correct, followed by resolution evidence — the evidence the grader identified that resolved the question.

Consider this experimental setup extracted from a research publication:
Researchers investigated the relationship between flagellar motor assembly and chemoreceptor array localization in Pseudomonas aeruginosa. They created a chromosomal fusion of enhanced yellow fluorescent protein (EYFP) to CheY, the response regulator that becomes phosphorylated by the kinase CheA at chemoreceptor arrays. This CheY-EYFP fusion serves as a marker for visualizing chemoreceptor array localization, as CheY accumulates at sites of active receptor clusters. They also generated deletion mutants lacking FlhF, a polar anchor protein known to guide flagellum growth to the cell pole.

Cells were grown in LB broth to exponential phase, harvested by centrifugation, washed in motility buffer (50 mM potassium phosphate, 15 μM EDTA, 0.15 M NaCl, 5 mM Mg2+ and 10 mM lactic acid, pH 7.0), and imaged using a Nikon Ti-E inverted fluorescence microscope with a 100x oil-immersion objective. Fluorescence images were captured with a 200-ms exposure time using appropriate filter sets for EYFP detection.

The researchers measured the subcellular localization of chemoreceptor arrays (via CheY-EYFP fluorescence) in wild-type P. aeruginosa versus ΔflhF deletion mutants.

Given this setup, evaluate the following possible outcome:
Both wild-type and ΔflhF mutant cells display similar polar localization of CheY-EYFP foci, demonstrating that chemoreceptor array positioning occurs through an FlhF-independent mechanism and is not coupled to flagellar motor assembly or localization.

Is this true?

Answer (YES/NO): NO